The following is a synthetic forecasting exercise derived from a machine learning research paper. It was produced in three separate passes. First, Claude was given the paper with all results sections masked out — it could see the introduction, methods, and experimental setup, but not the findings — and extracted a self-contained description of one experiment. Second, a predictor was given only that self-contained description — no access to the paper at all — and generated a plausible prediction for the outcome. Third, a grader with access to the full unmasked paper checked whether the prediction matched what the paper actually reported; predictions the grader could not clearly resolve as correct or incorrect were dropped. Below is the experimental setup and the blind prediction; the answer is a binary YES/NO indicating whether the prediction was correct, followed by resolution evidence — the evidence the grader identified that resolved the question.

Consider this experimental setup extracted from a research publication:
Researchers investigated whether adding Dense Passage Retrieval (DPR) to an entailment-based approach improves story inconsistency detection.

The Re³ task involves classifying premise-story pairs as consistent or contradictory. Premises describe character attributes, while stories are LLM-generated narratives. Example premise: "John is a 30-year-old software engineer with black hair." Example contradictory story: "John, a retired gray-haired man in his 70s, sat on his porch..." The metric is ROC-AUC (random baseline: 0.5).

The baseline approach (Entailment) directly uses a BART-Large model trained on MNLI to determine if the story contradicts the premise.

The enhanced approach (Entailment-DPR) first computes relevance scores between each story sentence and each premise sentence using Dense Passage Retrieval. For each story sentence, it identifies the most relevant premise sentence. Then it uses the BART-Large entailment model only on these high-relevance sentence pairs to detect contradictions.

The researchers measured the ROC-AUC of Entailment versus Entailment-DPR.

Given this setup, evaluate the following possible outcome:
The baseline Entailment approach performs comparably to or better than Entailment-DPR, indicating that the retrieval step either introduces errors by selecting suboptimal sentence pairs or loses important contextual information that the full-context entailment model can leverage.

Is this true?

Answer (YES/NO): NO